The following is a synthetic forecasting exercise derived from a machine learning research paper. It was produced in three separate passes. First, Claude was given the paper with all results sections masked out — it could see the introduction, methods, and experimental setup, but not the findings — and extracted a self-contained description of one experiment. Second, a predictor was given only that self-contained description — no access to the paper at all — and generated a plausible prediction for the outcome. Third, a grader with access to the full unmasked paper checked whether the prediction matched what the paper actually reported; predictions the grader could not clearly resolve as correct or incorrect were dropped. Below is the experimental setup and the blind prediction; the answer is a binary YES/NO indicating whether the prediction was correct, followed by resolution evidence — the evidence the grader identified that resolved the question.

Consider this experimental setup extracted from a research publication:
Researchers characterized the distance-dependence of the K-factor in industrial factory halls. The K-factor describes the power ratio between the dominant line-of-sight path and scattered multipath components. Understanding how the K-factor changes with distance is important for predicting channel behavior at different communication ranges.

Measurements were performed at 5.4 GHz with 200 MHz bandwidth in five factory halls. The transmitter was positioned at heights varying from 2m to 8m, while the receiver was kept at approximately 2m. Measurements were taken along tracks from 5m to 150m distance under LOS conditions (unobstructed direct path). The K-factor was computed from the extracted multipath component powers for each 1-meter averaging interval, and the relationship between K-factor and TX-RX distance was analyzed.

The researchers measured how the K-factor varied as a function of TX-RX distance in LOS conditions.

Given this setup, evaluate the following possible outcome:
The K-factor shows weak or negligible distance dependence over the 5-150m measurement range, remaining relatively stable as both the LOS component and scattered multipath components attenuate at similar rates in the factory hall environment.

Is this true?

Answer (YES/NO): YES